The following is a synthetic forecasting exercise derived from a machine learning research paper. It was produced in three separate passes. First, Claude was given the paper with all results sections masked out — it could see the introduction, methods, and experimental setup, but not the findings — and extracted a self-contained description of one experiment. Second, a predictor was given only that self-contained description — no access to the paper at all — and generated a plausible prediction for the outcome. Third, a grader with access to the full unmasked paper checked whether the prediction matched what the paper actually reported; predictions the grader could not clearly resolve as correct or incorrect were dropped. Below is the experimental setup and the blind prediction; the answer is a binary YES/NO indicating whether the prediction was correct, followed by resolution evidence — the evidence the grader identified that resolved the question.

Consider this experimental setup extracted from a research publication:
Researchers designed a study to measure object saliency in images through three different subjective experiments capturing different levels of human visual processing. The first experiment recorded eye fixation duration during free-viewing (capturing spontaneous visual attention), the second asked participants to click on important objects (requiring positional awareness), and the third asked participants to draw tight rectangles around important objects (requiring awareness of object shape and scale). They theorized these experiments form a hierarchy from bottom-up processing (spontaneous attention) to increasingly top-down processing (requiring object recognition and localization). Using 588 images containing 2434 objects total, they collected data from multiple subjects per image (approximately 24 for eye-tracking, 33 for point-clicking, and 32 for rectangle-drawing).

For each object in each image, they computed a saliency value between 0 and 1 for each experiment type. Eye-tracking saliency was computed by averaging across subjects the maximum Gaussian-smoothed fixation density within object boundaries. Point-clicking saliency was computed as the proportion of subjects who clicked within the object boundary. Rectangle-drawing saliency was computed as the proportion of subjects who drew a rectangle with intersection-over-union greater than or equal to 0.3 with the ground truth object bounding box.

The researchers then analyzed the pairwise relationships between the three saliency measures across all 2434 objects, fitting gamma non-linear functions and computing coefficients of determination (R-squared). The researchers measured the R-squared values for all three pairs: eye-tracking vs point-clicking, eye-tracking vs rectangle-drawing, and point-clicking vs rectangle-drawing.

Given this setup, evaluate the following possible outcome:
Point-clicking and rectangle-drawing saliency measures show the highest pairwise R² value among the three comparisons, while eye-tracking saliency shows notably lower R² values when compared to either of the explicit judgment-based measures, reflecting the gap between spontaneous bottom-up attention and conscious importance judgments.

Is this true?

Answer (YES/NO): YES